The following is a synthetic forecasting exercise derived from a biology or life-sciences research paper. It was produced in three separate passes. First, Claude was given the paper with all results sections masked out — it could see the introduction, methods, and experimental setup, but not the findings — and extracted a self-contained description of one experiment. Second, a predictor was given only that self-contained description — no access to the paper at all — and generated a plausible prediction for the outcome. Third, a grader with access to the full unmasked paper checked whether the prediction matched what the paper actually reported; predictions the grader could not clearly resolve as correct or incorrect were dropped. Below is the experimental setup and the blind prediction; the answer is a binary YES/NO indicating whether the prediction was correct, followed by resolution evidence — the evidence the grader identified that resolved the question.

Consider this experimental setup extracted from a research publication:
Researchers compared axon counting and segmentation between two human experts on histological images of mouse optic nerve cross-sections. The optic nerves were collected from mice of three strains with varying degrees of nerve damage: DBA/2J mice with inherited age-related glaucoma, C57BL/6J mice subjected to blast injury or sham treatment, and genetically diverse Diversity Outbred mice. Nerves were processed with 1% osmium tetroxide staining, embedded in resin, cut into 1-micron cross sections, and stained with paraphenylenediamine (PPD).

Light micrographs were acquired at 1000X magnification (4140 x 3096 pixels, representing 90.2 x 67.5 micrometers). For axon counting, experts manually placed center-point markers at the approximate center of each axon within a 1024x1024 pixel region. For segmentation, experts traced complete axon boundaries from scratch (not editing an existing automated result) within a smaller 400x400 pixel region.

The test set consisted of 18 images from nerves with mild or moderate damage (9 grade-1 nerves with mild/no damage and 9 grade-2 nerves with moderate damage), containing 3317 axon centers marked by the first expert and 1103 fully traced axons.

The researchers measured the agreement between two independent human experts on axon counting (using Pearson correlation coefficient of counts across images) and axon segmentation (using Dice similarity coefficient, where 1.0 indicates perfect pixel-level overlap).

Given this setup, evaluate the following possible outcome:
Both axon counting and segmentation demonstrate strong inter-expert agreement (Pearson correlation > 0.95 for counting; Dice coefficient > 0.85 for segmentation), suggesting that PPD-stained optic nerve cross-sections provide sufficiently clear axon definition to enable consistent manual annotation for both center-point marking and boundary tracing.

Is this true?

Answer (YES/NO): NO